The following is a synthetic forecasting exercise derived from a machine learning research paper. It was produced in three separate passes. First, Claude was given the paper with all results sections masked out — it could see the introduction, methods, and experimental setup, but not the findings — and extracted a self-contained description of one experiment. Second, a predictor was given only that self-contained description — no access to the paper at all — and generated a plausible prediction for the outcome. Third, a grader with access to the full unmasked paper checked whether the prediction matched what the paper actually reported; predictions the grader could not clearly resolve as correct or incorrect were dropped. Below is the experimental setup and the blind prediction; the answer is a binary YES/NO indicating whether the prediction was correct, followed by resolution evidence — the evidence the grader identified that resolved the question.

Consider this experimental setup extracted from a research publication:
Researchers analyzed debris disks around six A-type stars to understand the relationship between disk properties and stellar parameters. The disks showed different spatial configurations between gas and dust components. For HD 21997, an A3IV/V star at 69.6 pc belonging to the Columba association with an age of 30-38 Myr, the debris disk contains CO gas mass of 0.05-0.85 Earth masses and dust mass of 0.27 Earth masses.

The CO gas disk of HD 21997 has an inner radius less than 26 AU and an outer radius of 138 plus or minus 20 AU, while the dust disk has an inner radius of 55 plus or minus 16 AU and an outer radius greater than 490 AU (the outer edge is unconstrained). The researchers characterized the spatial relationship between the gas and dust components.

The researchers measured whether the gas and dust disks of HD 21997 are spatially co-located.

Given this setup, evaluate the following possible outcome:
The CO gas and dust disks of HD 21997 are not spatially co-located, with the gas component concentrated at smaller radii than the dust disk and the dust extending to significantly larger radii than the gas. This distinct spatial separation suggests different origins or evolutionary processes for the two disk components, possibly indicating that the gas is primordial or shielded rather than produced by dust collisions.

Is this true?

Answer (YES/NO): YES